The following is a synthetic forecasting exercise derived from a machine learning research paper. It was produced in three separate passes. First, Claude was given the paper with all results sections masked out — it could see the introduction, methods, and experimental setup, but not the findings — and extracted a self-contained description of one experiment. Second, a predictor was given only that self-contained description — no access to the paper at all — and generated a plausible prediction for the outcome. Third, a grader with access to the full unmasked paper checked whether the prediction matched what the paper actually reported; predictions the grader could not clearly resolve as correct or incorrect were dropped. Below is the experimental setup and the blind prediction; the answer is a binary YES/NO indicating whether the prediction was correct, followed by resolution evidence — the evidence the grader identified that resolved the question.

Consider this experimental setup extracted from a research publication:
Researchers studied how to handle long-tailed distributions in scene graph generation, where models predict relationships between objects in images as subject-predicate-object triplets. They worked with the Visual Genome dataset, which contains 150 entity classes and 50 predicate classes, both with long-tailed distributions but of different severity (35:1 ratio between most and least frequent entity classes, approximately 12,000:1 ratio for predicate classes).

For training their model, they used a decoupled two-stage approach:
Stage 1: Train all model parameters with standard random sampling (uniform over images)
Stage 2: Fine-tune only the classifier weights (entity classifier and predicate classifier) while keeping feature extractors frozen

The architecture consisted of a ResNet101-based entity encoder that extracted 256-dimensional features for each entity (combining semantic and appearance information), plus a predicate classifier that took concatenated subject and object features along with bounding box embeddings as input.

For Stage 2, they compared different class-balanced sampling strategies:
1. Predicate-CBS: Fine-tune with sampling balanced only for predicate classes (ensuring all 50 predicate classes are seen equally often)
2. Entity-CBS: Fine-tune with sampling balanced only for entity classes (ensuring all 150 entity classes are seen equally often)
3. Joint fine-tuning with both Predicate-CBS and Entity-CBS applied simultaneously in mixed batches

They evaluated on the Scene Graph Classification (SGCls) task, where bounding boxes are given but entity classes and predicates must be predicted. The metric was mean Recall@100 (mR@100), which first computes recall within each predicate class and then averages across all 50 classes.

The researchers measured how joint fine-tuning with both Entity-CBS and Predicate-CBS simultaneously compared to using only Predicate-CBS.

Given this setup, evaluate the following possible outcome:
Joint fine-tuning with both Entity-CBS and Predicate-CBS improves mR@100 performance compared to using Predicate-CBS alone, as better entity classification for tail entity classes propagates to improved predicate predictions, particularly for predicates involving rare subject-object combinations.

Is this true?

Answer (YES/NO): YES